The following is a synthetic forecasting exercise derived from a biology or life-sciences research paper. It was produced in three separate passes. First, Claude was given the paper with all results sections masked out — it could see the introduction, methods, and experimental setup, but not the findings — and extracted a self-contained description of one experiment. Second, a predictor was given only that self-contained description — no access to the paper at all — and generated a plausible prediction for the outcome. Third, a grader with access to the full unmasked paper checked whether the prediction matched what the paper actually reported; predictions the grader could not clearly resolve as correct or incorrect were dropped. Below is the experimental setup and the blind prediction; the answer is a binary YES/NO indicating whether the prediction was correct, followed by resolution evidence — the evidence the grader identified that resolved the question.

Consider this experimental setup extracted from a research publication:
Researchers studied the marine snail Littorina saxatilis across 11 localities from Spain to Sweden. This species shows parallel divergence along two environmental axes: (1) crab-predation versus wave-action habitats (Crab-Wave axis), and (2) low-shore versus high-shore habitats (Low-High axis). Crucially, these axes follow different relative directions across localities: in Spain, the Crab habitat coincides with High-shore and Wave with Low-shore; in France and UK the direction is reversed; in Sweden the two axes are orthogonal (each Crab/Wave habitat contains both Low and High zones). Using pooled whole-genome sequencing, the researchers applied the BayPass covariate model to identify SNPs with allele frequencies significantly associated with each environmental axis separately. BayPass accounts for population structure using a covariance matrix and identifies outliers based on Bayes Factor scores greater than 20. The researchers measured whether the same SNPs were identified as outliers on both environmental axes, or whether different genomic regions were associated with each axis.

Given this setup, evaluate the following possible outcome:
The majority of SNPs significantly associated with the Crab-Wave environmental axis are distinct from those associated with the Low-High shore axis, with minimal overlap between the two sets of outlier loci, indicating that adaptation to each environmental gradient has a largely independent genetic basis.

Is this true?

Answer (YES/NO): YES